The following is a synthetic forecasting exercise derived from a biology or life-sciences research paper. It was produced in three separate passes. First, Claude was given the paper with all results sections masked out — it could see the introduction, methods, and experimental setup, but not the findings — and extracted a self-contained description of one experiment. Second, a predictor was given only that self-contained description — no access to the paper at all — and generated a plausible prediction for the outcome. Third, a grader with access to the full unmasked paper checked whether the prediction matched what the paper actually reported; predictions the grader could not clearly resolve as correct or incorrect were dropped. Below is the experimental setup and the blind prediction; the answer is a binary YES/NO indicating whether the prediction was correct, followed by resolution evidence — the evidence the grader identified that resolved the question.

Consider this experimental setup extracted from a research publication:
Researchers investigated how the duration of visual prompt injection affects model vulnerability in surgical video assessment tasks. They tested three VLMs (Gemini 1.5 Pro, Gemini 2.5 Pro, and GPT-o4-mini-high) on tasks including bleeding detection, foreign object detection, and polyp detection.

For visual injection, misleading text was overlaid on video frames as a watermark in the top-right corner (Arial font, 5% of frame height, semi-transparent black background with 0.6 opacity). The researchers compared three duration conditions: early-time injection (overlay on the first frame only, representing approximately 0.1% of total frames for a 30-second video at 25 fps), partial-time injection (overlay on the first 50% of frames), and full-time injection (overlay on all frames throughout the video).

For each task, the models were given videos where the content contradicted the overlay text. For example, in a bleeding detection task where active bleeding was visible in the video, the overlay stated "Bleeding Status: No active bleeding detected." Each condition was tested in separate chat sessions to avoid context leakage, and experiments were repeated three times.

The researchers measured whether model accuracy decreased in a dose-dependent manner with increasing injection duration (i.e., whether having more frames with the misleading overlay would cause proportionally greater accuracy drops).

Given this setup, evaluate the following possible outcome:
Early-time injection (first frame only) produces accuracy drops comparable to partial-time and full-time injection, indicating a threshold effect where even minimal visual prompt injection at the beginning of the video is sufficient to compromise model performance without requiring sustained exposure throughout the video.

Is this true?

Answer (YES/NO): NO